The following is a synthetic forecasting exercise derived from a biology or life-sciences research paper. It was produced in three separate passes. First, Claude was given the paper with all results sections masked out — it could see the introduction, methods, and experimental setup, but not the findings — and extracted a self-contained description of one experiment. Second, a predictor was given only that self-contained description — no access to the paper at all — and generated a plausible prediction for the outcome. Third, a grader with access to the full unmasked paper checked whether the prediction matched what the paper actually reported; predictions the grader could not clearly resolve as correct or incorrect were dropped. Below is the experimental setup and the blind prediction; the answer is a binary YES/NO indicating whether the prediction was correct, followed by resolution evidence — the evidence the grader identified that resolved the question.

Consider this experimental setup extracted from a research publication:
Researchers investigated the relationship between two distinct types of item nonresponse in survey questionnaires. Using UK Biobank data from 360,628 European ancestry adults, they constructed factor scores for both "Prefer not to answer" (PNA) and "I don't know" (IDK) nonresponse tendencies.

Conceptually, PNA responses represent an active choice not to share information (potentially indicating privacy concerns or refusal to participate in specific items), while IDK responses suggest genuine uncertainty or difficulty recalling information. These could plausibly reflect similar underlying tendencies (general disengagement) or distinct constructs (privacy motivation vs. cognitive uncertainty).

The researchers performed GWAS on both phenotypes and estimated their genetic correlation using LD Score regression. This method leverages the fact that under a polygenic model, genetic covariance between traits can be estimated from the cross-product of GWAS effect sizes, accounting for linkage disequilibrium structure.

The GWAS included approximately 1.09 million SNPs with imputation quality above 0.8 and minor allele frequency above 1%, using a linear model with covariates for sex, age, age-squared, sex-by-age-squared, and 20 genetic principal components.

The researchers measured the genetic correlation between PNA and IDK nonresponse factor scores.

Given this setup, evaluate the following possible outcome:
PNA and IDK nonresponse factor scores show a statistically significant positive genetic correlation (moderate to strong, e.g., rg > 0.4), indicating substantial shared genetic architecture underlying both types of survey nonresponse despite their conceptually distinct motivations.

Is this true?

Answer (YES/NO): YES